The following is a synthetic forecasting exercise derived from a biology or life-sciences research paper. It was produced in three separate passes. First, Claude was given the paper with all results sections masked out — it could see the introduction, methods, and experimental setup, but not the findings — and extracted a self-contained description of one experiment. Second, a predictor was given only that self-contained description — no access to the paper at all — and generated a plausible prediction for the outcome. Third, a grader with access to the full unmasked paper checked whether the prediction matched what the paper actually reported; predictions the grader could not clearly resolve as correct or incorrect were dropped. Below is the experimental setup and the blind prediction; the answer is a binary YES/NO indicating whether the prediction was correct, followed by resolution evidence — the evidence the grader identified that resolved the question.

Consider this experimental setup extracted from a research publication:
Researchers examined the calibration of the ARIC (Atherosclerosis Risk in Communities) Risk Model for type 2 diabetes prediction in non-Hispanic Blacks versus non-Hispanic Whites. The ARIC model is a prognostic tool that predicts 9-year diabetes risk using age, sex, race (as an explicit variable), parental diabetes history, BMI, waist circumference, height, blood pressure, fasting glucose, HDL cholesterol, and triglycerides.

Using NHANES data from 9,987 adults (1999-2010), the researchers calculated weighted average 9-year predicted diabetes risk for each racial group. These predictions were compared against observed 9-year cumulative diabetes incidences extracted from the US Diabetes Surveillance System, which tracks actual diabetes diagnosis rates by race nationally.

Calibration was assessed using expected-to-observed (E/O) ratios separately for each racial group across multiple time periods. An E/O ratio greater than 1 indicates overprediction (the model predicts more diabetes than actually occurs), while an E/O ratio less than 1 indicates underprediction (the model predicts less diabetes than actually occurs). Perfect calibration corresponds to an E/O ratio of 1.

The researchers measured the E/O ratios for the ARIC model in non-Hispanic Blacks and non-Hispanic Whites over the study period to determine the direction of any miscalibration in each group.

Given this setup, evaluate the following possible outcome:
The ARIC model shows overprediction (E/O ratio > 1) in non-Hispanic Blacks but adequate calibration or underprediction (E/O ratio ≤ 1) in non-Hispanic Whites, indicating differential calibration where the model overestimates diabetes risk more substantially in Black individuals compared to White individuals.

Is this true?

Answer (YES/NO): NO